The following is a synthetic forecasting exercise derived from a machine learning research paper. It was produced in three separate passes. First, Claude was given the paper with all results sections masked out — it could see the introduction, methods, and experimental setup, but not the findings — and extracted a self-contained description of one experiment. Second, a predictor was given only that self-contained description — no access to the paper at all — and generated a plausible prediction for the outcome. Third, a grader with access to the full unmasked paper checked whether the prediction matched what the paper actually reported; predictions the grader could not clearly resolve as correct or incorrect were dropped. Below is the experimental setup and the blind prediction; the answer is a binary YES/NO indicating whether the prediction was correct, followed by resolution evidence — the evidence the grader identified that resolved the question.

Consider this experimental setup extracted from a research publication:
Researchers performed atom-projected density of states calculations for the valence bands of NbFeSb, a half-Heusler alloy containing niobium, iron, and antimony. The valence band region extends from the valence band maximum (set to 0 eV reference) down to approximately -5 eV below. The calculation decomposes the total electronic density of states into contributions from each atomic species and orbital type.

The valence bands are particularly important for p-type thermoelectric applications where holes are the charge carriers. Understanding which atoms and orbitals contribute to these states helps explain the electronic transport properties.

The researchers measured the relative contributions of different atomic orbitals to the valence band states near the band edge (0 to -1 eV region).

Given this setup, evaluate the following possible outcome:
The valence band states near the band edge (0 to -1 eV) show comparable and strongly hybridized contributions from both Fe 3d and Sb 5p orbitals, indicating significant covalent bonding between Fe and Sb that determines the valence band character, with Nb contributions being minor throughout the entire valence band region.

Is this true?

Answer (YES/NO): NO